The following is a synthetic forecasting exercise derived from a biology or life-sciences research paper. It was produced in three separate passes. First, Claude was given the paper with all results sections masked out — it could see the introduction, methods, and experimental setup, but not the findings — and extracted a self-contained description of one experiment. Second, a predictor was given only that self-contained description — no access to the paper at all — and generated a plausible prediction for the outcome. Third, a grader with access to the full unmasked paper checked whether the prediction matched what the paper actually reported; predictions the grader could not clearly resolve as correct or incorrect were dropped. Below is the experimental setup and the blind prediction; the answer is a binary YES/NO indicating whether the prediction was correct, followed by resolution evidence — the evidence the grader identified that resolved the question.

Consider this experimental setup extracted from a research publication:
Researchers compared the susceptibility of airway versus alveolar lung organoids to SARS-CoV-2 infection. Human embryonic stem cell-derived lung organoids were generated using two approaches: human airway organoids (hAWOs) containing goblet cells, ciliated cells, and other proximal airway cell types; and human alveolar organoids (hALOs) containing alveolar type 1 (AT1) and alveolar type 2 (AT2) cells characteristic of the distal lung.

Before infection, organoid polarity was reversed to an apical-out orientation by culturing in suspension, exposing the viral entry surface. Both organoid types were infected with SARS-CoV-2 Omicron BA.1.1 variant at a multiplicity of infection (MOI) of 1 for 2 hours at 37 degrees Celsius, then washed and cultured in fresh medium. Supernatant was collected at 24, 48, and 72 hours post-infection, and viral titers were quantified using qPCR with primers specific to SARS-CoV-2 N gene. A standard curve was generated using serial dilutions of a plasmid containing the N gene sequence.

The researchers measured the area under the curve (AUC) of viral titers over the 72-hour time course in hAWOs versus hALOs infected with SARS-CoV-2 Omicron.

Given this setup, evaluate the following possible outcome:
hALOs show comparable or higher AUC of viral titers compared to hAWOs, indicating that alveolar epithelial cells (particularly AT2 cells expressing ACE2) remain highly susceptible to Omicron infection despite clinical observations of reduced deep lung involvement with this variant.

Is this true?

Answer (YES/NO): NO